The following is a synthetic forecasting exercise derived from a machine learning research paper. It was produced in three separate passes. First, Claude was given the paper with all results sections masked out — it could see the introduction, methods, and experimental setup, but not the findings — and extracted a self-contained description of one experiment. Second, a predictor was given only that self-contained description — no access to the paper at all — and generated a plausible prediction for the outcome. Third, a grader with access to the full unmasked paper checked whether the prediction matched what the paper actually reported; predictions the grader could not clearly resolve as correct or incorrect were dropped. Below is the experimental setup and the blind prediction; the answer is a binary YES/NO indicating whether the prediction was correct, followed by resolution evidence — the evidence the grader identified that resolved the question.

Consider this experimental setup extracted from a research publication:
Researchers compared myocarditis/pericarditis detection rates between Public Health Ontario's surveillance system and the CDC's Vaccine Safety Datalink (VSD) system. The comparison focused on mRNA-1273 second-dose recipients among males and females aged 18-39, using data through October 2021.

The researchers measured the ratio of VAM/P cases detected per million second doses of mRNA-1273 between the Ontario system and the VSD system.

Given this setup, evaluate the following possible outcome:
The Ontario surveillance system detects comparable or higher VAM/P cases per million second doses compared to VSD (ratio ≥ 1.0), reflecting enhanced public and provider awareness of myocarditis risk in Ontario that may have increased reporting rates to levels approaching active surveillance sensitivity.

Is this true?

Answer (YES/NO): YES